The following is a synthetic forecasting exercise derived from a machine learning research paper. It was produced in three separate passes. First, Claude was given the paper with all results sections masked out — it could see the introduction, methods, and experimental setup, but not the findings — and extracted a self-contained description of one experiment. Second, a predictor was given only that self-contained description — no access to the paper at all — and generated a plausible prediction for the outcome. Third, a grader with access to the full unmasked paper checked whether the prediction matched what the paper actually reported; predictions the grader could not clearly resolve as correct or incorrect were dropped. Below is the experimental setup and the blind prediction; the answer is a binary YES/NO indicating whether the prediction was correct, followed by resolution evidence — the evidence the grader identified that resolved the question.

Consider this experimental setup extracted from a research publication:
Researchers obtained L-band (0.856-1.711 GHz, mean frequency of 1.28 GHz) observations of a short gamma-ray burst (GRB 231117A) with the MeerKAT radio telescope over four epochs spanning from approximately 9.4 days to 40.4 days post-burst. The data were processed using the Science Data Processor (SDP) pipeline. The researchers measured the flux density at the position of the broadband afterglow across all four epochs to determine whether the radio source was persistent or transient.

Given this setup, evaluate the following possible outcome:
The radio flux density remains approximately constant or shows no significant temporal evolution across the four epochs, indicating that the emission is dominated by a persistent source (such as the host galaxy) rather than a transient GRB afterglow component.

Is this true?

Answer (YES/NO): NO